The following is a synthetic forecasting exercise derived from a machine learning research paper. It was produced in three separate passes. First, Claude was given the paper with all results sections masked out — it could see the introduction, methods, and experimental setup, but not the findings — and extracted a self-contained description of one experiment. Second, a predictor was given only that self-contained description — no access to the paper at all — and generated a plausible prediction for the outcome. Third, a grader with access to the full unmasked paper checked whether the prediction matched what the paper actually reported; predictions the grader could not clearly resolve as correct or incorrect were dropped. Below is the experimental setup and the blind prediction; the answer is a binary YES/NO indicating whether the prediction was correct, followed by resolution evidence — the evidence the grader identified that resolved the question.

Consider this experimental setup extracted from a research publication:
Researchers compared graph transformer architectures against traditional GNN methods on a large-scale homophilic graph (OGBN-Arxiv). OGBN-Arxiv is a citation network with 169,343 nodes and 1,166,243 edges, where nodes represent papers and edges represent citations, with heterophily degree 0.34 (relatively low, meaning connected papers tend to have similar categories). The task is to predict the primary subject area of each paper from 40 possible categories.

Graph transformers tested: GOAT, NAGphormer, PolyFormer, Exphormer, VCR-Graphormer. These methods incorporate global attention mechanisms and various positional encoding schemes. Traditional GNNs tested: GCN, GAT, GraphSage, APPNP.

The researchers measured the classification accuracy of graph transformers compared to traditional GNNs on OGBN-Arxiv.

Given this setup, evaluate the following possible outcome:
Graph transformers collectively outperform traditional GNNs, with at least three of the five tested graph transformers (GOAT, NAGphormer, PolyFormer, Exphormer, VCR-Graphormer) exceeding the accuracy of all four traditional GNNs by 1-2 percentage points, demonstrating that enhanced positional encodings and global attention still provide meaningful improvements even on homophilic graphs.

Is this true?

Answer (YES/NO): NO